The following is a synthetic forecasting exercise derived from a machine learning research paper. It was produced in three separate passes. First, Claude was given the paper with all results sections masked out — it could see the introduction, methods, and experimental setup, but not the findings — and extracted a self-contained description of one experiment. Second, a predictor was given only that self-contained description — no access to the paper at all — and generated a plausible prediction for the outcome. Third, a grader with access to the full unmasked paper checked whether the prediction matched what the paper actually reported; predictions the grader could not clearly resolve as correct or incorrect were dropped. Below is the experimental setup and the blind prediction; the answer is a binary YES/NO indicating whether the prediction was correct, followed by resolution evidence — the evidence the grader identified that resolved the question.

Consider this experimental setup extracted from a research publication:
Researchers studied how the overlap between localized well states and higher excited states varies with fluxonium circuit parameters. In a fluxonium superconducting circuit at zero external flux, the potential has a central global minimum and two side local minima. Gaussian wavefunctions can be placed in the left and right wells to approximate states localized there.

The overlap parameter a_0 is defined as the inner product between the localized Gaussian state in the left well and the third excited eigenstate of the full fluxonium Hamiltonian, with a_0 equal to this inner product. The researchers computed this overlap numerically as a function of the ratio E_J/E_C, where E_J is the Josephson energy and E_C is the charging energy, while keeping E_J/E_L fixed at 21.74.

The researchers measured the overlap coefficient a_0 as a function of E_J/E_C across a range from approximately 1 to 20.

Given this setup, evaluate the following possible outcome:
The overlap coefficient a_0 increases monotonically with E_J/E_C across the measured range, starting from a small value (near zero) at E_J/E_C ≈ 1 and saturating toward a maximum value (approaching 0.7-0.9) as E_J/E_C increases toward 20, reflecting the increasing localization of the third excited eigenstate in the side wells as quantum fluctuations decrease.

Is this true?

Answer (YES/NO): NO